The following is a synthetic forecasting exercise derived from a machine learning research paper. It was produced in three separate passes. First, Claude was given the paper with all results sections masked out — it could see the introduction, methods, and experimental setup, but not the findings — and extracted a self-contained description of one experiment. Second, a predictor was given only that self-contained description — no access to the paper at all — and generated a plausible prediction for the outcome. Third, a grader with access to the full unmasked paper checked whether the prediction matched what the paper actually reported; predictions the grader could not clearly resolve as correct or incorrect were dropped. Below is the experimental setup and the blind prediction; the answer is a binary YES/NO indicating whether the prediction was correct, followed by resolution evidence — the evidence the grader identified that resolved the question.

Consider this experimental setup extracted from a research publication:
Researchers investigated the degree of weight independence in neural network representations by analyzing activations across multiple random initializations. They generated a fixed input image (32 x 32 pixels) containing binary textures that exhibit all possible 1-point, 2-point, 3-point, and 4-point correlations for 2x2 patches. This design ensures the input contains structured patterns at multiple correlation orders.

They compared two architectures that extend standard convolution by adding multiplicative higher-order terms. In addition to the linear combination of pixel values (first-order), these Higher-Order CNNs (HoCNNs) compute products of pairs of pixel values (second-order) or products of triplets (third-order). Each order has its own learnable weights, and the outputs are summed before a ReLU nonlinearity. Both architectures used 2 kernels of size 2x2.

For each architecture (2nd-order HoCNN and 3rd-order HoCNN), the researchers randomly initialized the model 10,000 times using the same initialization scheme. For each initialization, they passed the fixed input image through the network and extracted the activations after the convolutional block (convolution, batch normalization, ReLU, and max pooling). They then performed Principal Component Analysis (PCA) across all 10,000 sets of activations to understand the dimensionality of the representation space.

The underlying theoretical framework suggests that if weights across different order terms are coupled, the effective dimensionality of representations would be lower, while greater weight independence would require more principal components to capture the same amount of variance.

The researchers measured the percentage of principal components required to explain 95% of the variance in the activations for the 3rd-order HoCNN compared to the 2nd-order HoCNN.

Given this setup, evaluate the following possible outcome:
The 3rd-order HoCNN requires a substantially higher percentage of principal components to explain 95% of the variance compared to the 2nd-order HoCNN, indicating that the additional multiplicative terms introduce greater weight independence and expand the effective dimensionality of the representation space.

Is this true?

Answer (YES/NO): YES